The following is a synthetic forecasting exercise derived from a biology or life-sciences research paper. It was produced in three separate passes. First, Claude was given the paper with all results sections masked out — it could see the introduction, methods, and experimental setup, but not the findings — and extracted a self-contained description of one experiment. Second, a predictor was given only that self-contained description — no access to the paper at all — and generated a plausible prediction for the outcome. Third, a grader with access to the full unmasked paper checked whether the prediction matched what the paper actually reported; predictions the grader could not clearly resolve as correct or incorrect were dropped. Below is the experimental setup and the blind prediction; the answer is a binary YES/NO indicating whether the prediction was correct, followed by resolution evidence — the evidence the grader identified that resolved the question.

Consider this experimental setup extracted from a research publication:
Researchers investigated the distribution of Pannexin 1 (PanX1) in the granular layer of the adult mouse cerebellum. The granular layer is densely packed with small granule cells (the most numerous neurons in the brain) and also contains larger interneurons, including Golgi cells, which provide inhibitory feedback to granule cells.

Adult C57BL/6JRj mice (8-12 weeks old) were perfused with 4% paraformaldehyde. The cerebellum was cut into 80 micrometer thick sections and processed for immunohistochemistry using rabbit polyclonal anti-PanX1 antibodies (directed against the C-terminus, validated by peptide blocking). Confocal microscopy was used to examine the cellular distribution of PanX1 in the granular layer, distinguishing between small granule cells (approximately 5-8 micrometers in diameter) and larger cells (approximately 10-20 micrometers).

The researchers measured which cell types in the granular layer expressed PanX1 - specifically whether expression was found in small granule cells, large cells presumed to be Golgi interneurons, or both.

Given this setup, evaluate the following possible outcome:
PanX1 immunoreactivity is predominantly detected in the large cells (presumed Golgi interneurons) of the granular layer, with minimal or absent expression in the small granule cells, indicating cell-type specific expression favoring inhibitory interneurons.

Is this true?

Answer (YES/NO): YES